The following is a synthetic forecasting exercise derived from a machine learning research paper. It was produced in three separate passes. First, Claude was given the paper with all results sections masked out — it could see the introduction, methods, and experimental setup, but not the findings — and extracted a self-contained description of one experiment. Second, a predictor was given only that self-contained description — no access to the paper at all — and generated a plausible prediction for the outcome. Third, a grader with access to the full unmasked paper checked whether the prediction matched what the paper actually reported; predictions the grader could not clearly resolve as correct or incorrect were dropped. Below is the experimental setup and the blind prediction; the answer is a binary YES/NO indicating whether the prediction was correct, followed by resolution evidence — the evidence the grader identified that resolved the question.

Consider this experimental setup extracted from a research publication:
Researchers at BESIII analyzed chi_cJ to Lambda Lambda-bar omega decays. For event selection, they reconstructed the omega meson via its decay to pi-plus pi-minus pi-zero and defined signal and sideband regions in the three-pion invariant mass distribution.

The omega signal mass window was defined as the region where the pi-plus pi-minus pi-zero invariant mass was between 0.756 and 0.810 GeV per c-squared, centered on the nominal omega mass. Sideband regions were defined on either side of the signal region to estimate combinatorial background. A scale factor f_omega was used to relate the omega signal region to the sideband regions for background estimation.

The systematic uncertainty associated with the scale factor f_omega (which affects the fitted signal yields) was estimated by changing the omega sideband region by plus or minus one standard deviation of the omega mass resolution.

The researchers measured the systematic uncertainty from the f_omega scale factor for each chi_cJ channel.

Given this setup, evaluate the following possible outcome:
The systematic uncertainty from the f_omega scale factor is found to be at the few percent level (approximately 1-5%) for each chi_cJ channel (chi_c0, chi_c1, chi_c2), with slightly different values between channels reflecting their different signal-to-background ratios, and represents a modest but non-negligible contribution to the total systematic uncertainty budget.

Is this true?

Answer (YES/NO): NO